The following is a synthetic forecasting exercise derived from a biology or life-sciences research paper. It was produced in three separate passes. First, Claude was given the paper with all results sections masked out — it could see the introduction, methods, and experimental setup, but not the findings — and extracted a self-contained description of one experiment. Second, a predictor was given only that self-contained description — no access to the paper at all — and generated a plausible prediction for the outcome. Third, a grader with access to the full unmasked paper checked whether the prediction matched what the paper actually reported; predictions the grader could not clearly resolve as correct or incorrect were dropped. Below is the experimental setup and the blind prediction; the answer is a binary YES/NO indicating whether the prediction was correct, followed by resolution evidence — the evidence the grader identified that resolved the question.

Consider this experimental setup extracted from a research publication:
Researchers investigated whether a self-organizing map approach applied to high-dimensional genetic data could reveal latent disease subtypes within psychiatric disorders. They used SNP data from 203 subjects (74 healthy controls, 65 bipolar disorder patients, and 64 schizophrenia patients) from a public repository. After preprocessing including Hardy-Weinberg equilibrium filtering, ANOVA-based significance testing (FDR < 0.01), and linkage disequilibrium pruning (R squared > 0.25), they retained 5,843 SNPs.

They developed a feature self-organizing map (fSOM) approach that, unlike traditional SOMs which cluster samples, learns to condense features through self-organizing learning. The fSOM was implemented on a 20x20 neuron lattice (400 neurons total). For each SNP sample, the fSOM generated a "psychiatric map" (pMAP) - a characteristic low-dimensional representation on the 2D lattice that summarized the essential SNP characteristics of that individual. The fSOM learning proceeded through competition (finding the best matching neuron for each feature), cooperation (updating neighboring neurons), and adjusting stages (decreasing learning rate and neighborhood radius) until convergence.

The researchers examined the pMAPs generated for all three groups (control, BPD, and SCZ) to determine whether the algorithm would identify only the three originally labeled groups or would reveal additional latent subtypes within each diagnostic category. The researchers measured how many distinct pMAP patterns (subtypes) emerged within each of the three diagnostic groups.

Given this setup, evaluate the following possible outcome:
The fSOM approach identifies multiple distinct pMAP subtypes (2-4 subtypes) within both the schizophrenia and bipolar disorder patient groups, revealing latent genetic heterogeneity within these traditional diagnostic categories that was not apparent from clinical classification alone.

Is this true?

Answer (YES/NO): YES